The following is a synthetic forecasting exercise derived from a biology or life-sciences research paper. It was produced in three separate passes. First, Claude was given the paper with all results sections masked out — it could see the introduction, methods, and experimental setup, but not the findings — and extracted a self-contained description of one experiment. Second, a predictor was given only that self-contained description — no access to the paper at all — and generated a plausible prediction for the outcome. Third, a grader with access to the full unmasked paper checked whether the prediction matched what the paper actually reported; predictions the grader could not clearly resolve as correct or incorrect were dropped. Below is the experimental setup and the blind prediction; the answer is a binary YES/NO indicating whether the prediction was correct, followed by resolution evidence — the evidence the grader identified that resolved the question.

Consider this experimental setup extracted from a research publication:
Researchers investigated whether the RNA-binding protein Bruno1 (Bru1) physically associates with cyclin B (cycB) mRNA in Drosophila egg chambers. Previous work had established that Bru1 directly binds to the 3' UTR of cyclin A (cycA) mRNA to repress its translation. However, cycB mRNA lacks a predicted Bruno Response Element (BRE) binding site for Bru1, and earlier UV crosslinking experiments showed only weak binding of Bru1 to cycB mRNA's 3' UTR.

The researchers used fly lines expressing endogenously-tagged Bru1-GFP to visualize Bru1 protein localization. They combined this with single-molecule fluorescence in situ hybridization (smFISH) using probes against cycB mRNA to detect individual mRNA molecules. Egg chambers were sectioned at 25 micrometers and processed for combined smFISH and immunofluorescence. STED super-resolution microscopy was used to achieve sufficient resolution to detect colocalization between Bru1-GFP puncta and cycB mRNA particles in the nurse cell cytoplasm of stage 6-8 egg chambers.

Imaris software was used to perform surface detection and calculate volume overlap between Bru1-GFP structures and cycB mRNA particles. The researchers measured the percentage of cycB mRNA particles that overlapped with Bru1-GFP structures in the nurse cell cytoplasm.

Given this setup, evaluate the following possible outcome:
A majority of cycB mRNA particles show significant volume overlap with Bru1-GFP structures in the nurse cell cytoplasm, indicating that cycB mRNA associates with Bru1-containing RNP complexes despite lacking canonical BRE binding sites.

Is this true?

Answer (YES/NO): YES